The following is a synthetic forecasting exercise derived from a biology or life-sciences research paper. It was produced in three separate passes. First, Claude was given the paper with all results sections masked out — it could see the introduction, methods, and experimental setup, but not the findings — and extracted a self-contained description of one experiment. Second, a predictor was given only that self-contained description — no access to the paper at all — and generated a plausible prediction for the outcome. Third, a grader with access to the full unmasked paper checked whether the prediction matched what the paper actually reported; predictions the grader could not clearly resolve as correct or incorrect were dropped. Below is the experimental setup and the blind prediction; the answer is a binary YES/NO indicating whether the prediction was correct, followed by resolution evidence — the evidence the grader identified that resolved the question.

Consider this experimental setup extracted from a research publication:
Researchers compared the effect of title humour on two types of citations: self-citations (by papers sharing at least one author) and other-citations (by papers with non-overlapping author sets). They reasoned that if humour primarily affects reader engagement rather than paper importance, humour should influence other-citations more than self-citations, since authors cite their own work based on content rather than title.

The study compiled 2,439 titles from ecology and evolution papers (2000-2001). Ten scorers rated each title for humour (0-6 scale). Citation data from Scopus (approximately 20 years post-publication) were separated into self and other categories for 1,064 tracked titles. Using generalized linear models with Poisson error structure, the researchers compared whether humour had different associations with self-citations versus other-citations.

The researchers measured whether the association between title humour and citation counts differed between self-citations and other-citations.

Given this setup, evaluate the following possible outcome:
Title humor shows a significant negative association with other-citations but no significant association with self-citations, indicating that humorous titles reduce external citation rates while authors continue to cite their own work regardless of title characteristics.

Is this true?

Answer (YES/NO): NO